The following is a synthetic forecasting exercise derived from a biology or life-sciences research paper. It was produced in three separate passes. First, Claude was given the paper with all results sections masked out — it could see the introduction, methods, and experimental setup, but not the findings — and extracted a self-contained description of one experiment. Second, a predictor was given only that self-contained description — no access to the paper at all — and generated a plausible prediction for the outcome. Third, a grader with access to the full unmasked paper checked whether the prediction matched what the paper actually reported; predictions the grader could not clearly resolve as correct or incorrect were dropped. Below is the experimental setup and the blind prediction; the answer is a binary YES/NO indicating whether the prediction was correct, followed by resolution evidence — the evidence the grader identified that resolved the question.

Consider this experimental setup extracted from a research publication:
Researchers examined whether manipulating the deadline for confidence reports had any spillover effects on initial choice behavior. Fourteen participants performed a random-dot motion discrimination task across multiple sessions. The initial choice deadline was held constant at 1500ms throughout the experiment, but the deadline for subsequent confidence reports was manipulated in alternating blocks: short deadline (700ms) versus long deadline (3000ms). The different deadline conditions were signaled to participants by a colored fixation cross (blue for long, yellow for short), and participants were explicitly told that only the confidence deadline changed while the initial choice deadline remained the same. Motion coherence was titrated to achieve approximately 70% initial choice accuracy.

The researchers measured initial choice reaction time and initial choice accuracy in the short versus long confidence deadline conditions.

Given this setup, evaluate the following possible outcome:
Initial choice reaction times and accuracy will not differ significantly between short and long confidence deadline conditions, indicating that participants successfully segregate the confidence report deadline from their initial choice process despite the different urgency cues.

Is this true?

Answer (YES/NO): NO